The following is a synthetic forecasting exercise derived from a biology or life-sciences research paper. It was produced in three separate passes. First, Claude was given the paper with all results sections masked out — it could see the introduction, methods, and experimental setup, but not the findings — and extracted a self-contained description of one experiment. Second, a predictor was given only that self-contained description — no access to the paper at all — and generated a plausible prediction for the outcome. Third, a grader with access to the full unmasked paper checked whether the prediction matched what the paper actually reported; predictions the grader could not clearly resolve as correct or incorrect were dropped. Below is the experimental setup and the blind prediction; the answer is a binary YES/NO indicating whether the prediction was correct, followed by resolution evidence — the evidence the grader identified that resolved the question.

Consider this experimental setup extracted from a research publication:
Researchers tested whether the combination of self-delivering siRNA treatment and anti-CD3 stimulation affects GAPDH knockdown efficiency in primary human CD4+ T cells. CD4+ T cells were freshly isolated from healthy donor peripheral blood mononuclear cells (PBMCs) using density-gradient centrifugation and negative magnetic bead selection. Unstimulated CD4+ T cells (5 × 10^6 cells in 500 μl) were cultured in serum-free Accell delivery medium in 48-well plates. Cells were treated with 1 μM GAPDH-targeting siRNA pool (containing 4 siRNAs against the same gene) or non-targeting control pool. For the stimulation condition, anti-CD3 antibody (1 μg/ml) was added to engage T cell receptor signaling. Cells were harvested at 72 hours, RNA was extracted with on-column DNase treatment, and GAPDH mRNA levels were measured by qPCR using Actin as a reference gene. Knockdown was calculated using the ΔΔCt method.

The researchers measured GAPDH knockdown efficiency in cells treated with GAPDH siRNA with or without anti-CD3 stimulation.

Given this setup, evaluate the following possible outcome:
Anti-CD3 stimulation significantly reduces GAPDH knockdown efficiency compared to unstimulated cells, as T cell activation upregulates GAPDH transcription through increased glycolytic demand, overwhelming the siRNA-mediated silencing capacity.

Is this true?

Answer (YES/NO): NO